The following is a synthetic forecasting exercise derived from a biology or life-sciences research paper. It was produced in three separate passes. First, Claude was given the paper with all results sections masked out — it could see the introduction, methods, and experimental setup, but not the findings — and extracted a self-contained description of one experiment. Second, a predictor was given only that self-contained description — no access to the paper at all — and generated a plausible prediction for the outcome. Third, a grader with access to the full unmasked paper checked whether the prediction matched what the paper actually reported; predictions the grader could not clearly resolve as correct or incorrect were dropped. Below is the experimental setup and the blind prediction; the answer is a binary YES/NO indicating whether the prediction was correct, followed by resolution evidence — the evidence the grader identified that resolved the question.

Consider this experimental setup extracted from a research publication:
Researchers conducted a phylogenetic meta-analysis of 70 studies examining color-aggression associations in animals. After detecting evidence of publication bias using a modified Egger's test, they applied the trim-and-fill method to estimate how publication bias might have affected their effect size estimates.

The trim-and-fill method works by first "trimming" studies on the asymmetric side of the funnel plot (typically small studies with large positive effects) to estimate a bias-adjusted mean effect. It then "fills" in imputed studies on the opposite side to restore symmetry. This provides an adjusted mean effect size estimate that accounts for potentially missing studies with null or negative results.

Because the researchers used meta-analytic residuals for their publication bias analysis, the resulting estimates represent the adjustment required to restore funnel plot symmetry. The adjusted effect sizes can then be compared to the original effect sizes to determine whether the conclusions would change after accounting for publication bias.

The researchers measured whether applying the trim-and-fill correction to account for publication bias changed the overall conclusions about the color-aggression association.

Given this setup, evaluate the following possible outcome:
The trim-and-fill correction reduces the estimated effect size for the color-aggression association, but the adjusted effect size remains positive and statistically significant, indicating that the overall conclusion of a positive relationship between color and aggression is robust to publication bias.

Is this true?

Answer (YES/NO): NO